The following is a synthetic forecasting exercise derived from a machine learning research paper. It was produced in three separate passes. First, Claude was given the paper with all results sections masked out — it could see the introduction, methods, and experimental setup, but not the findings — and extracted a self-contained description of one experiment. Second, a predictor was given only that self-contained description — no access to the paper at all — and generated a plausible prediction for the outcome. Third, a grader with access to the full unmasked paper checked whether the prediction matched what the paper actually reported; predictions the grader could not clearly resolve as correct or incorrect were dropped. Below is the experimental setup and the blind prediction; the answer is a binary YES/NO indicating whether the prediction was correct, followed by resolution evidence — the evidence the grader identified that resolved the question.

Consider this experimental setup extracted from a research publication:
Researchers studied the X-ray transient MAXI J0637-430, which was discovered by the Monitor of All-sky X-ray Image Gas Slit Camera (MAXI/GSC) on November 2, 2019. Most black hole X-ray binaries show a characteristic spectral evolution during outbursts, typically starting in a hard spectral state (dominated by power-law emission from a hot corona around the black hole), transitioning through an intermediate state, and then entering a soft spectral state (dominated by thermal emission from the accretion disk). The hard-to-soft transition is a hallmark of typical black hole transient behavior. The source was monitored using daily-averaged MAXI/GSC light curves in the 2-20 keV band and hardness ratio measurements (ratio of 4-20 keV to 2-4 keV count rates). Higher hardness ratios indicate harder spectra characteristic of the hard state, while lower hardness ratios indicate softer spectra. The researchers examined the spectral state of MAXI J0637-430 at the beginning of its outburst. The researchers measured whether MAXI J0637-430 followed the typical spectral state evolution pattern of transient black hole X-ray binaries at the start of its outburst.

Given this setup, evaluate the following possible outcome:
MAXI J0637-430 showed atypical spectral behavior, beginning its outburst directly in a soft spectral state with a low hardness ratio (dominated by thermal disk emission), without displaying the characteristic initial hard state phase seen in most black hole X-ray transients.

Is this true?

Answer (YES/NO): NO